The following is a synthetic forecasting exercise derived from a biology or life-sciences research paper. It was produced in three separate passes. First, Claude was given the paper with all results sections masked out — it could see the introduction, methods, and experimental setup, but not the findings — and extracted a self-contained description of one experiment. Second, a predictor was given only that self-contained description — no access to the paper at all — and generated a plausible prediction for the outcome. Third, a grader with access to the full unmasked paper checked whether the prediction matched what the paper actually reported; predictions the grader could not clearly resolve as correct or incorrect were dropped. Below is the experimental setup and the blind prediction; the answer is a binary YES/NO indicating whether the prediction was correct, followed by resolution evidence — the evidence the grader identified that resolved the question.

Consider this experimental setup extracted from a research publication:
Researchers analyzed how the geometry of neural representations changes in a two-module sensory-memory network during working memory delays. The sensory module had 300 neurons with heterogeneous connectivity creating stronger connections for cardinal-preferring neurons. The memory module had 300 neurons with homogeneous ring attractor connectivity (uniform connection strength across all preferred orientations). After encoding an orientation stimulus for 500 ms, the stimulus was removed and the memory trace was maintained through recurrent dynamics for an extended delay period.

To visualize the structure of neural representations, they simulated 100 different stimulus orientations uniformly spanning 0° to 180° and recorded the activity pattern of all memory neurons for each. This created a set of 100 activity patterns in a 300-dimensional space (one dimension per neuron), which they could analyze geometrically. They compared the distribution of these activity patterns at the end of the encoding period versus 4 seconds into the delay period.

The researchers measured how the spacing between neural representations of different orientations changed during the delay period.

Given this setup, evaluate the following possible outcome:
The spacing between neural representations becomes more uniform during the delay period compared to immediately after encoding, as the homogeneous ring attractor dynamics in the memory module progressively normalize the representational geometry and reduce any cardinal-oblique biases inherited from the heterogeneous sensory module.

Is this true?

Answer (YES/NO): NO